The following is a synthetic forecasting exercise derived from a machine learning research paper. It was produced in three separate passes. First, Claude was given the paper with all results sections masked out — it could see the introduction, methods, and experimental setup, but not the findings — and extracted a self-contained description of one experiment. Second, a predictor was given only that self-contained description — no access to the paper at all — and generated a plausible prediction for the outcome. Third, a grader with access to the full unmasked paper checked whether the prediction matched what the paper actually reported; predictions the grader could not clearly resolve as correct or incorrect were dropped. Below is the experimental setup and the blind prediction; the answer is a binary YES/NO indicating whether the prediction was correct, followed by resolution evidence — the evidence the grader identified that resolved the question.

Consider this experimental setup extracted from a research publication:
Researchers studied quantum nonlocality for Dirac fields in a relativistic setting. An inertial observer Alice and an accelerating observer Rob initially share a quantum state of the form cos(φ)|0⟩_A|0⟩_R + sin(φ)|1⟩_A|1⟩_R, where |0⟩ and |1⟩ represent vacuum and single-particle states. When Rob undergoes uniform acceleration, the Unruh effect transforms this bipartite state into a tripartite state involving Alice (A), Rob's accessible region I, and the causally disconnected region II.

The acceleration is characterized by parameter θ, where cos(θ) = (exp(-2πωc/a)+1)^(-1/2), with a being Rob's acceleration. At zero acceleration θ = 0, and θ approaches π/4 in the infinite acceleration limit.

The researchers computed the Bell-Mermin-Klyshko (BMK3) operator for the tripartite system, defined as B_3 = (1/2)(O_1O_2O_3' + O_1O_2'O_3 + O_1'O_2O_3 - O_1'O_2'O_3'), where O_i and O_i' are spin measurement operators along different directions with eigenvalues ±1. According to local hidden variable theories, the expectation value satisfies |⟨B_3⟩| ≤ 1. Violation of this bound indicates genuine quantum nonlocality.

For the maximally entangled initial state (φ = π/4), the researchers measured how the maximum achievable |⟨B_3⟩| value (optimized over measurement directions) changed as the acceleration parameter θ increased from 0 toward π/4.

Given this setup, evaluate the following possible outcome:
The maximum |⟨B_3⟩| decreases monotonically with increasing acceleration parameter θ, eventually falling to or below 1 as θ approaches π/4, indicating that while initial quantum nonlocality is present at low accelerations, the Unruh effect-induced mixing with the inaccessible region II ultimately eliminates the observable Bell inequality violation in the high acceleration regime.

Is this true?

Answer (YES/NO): NO